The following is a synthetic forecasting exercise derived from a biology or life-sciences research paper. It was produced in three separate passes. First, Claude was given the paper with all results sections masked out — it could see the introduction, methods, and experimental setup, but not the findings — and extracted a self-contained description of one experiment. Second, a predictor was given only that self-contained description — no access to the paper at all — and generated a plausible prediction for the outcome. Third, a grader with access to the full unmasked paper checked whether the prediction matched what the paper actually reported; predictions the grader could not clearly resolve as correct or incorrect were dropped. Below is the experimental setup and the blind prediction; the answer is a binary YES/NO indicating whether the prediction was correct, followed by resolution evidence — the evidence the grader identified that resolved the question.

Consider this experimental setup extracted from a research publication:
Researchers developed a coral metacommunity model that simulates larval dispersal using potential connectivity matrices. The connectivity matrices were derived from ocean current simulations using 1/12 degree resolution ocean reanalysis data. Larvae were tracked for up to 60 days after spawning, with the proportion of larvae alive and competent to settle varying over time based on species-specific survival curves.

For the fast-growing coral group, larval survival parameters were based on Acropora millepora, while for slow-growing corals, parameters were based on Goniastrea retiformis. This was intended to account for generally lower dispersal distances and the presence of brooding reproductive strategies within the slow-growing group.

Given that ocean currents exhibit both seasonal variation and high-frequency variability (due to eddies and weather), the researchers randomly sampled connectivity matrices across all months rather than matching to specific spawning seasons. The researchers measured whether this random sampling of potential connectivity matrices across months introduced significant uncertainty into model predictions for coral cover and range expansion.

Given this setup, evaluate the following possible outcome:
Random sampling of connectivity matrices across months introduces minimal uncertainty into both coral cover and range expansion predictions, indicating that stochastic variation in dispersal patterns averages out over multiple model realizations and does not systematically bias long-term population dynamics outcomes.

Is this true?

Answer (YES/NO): YES